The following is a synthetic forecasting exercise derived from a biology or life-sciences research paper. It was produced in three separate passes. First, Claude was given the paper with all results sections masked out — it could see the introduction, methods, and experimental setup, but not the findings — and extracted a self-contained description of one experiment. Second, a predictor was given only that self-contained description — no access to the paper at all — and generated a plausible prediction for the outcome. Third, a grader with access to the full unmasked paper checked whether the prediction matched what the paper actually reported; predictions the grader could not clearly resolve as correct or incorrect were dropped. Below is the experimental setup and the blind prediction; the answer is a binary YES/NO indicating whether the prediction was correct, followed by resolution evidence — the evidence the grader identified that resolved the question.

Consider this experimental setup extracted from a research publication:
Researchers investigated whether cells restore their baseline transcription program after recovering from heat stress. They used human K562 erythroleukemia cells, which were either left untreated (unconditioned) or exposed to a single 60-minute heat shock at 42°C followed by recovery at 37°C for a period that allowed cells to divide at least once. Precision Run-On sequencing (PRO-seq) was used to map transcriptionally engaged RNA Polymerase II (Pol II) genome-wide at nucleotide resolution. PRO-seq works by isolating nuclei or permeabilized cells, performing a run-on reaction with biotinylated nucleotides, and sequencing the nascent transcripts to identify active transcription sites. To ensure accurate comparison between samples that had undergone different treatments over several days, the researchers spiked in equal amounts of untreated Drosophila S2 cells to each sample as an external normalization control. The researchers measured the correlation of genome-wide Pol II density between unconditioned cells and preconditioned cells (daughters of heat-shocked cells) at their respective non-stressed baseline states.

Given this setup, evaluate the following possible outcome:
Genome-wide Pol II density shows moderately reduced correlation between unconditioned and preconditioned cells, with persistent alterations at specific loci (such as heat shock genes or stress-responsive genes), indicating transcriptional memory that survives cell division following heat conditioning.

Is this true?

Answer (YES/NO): NO